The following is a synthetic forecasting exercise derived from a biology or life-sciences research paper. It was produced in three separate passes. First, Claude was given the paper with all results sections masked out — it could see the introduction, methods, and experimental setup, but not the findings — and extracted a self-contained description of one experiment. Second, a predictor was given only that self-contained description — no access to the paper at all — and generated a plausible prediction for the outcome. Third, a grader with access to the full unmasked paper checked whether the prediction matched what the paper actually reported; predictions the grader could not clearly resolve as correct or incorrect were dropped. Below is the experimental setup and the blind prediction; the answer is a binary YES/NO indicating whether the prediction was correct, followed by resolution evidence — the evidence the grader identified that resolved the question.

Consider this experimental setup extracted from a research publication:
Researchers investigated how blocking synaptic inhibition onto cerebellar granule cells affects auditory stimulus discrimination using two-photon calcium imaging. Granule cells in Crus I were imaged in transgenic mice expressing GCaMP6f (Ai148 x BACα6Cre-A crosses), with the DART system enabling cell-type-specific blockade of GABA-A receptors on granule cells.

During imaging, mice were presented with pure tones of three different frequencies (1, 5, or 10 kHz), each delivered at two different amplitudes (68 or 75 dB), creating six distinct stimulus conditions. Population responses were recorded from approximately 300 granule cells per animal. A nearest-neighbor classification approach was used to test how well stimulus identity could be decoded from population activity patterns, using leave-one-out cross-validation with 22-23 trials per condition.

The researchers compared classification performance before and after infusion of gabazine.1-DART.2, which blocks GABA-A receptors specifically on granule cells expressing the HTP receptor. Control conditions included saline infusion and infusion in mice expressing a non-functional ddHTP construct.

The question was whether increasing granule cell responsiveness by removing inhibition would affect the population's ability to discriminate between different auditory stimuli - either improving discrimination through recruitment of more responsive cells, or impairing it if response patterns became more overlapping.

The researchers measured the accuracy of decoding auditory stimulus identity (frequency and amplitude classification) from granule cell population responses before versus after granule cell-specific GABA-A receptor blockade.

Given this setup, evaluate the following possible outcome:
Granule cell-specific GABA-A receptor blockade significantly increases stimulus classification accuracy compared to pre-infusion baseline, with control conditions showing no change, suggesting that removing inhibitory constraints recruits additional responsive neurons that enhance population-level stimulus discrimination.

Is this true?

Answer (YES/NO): NO